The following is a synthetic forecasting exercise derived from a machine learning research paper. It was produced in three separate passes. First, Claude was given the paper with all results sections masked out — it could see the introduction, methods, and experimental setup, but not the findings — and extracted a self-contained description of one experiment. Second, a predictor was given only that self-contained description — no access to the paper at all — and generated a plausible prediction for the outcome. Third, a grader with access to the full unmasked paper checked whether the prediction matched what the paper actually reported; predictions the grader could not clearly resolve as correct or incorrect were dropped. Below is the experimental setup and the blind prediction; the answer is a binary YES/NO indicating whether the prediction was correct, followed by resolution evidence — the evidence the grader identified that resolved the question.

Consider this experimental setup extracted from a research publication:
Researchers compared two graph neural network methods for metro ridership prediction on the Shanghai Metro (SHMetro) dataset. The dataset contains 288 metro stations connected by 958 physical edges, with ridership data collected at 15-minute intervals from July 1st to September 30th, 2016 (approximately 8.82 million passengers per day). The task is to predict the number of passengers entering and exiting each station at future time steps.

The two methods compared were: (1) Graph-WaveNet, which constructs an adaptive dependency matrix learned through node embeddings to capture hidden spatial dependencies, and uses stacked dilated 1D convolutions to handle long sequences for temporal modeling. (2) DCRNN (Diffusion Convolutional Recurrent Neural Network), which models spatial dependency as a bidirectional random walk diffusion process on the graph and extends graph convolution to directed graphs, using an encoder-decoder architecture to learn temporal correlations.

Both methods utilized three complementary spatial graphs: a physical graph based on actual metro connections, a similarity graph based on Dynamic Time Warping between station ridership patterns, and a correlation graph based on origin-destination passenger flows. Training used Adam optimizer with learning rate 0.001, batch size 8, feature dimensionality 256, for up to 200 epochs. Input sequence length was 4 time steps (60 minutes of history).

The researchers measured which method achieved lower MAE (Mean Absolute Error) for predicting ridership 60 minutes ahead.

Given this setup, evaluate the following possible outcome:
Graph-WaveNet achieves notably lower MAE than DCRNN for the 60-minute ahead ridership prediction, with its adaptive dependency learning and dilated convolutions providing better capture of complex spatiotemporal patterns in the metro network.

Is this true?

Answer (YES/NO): NO